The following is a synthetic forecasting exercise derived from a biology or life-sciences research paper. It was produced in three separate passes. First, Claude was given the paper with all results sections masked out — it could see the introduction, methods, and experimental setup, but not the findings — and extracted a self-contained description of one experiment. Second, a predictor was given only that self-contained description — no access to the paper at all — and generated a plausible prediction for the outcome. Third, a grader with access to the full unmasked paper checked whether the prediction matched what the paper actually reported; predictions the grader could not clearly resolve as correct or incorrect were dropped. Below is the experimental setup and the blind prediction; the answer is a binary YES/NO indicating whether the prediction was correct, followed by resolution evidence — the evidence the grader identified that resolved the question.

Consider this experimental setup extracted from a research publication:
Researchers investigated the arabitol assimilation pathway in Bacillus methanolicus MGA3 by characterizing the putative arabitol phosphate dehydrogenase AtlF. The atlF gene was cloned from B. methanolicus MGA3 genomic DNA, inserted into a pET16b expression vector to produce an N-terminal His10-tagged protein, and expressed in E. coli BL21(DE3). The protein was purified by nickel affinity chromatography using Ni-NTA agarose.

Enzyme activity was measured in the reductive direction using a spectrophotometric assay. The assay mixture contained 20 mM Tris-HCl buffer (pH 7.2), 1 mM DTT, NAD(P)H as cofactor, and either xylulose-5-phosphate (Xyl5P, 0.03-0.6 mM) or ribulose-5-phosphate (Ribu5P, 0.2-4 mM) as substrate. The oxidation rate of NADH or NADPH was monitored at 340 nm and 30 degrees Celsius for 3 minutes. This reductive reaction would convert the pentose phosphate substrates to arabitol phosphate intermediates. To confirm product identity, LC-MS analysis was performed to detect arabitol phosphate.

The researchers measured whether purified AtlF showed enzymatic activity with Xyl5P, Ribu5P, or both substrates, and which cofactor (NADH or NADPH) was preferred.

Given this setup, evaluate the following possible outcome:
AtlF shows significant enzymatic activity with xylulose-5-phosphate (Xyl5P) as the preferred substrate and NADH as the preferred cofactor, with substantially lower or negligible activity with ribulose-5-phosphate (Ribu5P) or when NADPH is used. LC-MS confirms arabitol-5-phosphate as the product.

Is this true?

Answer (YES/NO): NO